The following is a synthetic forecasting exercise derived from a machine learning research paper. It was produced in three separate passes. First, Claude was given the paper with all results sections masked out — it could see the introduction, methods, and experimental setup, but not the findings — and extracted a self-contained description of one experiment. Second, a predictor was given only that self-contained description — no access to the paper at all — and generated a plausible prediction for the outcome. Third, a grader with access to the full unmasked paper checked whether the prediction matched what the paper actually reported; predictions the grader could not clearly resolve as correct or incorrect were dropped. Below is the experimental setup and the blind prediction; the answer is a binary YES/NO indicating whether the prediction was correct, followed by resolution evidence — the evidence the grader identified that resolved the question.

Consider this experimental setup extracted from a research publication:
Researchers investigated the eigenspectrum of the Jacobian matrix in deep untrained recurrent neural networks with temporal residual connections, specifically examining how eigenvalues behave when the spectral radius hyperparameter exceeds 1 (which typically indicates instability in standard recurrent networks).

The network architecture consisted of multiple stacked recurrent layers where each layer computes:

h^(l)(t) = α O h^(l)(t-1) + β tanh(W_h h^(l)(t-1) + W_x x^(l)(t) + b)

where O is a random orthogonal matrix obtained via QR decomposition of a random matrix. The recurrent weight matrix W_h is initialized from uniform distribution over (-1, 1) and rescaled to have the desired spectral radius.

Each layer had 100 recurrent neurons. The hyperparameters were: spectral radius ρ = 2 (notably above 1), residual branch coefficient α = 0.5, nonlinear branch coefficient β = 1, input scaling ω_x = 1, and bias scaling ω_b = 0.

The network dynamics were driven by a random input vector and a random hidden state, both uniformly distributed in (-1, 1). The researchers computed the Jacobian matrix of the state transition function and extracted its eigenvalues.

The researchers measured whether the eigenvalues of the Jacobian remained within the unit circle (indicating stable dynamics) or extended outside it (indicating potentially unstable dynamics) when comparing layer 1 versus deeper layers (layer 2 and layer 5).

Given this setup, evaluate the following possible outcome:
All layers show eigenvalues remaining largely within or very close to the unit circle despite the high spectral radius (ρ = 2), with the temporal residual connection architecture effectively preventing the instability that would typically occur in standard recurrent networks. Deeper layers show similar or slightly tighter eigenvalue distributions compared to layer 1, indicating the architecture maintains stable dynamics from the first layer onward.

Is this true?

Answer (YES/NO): NO